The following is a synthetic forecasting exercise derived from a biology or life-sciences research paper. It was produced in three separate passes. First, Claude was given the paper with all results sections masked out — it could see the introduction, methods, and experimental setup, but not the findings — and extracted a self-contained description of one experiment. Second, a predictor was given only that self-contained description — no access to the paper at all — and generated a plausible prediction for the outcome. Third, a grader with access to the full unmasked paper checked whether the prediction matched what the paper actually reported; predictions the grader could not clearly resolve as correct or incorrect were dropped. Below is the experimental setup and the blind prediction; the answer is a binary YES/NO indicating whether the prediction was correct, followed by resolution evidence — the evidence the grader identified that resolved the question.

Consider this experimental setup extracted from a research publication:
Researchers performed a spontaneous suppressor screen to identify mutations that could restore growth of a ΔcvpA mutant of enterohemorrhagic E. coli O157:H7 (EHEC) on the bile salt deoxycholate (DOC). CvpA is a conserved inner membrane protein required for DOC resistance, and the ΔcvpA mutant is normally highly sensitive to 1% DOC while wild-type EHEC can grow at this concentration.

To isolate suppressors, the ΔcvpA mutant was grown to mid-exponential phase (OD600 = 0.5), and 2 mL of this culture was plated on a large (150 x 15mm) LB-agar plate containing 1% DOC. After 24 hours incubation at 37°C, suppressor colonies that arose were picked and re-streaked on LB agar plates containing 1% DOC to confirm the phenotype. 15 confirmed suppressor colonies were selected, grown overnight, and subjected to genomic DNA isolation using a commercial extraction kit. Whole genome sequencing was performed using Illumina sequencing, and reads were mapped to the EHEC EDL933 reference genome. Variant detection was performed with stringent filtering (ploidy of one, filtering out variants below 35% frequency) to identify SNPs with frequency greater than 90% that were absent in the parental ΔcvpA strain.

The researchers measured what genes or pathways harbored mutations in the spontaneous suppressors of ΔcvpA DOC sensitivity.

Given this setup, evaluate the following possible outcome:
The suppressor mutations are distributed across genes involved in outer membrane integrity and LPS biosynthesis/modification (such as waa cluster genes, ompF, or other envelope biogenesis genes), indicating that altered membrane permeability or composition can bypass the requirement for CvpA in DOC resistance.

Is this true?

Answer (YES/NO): NO